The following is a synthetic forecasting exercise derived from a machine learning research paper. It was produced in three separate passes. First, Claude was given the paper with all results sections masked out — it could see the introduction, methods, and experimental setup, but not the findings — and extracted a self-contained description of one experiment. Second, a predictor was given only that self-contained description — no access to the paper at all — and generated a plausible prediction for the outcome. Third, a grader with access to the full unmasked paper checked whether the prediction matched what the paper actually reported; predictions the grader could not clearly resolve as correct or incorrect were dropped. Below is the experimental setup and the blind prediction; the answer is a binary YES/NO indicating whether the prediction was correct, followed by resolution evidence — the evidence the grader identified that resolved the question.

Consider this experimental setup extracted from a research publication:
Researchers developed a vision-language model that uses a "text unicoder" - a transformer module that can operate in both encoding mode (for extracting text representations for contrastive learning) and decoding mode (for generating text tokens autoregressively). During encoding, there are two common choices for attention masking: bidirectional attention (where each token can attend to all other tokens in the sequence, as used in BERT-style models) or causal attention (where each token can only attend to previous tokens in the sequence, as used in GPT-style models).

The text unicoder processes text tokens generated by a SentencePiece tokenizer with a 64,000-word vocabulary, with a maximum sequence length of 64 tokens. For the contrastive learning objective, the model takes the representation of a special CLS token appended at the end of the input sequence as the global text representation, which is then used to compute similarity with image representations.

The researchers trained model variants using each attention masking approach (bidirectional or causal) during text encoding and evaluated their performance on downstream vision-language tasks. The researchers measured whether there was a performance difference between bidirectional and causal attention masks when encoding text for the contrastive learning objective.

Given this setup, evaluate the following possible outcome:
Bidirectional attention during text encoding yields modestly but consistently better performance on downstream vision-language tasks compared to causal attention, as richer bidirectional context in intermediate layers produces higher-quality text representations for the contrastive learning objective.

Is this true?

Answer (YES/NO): NO